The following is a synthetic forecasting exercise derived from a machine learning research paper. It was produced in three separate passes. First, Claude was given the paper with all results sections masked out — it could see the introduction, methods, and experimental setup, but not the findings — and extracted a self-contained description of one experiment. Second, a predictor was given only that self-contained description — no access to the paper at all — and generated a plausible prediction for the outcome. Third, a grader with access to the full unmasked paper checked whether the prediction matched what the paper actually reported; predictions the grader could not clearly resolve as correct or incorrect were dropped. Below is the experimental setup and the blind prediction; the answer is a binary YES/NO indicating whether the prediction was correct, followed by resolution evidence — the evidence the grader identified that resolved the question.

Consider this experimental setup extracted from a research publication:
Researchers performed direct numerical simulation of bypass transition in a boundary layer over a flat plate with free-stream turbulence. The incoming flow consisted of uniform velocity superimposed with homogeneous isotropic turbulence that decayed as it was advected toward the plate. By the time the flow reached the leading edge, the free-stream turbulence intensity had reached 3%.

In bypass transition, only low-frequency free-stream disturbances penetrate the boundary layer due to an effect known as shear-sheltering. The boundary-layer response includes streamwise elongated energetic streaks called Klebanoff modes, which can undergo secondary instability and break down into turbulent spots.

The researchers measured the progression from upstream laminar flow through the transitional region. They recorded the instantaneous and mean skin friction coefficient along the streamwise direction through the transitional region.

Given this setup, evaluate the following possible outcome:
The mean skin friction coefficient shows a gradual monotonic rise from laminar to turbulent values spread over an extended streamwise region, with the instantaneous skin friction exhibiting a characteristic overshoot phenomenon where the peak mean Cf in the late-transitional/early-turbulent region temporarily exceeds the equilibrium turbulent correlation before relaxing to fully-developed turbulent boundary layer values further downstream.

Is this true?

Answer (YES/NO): NO